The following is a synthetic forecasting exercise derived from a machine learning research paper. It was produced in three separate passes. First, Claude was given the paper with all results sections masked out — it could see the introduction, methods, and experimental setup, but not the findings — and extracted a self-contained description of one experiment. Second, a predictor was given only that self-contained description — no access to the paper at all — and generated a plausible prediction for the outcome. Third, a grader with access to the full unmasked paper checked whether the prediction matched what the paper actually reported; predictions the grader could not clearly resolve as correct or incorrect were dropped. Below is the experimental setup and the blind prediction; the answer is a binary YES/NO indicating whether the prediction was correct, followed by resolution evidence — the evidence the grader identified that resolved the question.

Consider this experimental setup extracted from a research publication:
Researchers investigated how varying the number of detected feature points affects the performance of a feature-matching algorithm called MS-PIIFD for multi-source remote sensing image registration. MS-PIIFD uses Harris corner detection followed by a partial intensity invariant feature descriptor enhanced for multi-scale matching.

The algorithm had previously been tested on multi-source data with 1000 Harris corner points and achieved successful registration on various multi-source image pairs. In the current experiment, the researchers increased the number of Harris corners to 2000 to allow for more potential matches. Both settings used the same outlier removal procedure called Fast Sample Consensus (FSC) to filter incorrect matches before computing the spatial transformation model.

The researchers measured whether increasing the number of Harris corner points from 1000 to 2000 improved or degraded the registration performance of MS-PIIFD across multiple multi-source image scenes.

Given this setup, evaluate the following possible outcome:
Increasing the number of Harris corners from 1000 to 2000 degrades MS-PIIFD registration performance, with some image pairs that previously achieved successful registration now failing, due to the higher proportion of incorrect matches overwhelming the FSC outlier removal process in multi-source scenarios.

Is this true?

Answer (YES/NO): YES